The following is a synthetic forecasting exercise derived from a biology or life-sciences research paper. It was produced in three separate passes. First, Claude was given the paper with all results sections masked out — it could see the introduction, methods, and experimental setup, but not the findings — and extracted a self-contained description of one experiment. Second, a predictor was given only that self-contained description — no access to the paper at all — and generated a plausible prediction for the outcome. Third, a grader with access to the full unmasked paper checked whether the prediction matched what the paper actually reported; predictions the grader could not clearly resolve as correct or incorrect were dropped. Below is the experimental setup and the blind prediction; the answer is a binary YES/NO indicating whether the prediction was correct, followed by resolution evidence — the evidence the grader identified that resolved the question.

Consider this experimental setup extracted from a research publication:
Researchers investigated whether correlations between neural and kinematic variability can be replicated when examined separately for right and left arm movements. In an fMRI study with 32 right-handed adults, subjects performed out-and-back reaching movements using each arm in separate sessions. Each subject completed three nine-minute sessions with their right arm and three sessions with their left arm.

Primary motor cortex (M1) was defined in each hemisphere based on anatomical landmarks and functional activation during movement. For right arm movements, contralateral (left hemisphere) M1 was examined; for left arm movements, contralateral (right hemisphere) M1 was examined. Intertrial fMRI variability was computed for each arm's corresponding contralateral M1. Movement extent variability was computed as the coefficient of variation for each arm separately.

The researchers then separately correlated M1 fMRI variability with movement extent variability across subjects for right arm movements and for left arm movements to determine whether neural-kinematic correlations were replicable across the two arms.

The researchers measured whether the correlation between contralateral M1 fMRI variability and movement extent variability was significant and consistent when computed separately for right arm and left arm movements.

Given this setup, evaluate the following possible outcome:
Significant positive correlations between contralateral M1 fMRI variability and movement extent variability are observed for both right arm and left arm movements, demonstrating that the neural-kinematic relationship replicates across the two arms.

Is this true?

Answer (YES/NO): NO